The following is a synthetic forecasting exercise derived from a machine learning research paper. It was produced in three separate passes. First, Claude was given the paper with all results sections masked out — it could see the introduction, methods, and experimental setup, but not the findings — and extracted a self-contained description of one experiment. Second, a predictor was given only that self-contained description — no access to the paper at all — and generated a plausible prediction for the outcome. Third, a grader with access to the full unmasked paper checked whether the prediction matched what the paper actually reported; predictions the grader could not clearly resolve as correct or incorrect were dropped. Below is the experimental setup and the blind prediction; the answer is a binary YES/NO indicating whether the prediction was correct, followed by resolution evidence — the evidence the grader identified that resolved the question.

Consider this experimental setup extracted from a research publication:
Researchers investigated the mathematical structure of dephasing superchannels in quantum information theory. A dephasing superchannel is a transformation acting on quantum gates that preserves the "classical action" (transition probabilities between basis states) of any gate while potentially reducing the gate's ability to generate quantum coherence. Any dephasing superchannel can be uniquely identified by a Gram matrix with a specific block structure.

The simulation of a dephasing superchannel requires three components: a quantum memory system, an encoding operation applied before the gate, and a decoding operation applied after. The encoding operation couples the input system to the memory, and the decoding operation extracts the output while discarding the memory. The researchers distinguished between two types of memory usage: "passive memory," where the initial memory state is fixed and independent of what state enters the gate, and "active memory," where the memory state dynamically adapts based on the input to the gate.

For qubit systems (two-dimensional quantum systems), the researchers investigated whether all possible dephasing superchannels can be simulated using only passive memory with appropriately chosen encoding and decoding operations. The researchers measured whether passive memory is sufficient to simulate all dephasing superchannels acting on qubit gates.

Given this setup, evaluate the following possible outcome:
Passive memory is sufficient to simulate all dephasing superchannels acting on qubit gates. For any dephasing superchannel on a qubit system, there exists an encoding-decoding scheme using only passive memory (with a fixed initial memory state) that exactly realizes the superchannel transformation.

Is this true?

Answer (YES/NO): NO